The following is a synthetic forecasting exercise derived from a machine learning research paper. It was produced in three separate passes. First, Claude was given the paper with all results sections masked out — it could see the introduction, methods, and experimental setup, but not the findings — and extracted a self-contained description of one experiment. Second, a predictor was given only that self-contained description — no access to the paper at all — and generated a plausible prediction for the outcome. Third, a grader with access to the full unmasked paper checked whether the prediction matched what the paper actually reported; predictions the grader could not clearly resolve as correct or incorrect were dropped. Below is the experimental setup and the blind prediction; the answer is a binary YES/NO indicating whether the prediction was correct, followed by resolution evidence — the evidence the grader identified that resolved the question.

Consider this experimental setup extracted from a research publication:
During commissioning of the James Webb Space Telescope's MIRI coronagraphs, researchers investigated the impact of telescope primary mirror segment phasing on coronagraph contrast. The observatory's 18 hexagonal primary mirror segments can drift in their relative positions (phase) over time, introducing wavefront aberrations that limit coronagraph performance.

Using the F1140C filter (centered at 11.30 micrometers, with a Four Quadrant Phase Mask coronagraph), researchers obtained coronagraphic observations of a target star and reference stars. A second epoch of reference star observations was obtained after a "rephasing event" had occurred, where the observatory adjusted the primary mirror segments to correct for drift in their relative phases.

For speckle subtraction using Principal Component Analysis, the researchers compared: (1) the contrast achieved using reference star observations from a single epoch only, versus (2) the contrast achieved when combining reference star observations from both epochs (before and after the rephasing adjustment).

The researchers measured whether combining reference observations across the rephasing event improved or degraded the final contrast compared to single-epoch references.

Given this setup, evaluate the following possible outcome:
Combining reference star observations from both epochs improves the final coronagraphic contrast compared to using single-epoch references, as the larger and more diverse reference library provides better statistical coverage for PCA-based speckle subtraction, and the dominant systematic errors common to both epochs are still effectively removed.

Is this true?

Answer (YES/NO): NO